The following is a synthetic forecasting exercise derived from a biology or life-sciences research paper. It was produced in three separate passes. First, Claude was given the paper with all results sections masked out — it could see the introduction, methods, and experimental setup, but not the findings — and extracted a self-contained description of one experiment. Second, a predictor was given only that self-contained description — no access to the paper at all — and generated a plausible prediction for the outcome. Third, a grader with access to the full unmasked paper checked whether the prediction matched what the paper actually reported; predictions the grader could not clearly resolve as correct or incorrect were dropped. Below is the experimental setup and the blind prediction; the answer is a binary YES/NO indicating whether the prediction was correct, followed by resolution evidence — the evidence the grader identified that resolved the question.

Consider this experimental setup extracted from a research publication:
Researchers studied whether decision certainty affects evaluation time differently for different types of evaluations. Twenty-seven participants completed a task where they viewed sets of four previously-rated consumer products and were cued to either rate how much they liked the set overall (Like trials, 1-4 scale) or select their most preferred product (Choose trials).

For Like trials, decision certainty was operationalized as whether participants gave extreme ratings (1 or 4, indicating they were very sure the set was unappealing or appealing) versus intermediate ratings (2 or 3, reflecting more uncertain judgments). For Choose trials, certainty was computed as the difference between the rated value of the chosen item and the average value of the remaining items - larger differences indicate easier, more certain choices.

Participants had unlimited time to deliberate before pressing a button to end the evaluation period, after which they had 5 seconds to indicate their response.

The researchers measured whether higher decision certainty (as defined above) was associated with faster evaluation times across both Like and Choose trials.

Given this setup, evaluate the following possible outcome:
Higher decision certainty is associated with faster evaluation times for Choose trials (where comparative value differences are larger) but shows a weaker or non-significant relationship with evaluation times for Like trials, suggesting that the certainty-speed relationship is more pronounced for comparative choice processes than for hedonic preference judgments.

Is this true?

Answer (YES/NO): NO